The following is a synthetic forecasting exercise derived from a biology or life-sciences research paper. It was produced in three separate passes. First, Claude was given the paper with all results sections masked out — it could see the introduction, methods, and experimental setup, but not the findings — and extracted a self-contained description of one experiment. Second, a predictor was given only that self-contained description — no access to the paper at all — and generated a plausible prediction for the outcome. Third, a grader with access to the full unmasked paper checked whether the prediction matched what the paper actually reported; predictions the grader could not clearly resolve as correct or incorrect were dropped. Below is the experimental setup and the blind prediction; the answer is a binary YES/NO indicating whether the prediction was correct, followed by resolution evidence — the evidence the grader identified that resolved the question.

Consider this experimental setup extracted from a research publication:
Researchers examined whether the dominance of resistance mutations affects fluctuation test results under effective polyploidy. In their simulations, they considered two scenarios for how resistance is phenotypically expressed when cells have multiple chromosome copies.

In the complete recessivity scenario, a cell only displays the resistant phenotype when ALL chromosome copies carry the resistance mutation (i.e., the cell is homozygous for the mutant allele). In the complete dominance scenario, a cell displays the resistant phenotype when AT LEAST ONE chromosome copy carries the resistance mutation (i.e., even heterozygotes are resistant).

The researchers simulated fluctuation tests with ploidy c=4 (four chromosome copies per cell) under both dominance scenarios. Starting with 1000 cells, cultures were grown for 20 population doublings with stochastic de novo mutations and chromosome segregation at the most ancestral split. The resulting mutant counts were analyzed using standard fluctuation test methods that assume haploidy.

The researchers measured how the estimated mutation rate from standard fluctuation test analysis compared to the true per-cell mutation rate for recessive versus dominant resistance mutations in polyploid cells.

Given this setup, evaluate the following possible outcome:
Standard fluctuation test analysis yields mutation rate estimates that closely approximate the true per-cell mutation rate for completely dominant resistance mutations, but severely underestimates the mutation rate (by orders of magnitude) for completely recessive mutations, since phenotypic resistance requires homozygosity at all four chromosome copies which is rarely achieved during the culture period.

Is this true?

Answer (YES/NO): NO